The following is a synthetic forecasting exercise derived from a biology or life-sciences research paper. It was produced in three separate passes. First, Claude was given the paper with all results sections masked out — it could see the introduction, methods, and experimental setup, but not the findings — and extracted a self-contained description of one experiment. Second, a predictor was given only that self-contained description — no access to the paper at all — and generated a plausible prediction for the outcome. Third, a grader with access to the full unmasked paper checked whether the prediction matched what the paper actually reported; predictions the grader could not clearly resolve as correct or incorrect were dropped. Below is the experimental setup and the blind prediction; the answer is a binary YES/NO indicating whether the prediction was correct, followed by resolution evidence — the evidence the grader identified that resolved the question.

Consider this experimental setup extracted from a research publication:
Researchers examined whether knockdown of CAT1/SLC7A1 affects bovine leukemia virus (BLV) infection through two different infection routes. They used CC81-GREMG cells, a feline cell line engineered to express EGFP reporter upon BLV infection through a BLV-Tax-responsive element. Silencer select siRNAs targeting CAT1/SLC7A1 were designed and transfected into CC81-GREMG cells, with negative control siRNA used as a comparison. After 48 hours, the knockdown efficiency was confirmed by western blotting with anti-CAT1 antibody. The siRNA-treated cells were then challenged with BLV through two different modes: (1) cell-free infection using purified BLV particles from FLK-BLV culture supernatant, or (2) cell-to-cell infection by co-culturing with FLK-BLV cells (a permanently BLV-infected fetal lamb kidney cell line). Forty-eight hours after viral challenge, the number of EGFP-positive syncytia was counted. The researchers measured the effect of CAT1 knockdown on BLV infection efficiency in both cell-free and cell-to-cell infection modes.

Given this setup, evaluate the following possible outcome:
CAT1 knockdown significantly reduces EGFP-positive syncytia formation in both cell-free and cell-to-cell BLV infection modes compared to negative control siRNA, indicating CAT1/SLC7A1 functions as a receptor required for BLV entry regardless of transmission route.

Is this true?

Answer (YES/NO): YES